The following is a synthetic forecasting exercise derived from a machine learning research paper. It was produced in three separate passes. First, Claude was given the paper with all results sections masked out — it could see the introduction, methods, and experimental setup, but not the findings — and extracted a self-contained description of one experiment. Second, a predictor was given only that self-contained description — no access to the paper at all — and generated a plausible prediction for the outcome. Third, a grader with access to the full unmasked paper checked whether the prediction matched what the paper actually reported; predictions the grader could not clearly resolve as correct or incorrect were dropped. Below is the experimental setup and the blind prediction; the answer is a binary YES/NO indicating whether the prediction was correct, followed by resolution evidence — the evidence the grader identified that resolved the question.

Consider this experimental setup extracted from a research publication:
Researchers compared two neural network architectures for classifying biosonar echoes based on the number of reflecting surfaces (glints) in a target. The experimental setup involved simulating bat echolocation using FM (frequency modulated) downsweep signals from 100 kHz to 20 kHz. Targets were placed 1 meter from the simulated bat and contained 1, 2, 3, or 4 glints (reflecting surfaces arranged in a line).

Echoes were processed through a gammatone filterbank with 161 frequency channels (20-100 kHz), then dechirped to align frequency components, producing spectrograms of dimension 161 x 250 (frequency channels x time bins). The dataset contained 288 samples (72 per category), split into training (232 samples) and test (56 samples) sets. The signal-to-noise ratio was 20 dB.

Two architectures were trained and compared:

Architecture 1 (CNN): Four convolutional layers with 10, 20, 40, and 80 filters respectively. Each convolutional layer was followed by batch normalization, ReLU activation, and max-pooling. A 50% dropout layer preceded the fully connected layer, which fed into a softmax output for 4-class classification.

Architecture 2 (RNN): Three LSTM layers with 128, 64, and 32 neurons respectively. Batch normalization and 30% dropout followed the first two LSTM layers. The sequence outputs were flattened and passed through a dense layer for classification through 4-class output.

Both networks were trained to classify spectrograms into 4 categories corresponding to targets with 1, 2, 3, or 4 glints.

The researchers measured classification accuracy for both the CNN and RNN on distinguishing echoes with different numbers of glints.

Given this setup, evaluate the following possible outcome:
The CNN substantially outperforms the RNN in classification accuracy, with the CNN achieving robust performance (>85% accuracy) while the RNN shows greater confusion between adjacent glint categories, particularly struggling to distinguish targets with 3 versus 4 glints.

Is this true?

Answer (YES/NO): NO